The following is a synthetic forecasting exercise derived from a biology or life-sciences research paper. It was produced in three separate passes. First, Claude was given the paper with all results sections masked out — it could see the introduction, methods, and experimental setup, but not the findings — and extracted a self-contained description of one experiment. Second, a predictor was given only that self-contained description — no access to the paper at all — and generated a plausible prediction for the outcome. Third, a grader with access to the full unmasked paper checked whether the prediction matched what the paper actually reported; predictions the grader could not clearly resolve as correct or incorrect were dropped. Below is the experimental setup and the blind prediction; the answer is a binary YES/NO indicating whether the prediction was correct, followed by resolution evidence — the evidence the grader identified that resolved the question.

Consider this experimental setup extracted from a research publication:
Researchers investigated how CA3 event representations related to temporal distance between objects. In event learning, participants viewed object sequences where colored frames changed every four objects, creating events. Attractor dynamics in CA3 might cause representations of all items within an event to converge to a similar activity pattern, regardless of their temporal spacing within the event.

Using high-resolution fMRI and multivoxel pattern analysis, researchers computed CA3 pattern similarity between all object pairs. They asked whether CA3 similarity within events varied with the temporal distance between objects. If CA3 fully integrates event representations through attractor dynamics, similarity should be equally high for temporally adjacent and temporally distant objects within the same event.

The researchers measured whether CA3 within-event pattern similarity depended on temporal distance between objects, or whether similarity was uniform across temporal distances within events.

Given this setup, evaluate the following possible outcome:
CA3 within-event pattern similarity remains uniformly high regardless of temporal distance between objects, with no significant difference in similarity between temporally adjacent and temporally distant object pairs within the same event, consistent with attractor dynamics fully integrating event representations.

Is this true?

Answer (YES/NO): YES